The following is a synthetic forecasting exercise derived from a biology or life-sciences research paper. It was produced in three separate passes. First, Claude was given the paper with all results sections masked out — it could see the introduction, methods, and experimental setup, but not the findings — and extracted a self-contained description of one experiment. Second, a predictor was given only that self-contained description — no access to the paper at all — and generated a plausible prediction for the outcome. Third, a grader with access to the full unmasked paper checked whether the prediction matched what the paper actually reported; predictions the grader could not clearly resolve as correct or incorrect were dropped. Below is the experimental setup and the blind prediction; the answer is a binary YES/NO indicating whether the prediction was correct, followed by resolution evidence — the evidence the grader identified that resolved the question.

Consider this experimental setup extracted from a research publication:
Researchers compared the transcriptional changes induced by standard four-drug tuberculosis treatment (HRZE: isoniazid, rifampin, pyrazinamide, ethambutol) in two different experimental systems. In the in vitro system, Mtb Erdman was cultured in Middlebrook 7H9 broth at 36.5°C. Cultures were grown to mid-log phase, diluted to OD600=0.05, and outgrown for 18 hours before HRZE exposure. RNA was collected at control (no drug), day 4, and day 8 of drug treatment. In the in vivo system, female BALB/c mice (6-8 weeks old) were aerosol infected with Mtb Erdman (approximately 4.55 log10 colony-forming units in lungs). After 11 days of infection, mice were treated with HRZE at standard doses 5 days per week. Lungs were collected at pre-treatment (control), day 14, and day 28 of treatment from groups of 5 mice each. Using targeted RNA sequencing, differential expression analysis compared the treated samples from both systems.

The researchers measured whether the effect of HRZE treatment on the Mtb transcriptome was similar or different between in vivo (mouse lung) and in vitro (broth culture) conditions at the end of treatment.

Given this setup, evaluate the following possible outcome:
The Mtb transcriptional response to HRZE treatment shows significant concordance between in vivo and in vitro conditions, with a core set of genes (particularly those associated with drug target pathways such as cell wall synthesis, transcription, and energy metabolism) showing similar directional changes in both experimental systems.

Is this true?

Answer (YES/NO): YES